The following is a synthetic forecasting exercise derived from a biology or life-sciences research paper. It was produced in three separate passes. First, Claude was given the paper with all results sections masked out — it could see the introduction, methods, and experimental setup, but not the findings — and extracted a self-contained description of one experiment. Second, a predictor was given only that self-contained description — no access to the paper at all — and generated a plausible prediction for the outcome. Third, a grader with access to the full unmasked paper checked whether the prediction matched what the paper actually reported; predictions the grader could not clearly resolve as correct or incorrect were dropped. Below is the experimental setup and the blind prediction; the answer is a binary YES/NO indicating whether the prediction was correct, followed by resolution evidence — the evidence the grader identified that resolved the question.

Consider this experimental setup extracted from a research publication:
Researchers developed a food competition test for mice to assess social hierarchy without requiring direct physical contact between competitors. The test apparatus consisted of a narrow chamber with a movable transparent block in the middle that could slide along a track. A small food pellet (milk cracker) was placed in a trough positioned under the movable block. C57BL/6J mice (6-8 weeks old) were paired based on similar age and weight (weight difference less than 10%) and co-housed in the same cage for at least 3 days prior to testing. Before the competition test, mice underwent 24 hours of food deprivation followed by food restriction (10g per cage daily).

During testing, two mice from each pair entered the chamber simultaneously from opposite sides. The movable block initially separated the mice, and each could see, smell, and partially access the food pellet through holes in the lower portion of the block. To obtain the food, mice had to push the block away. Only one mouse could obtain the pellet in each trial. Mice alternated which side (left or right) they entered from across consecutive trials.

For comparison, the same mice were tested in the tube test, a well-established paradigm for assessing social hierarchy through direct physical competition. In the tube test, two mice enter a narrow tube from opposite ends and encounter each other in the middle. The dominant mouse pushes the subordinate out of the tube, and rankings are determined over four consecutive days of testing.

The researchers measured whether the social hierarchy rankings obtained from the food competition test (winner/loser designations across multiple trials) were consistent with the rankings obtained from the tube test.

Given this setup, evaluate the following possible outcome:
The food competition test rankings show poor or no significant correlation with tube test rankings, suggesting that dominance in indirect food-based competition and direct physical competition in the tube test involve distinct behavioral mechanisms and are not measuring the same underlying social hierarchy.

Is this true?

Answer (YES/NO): NO